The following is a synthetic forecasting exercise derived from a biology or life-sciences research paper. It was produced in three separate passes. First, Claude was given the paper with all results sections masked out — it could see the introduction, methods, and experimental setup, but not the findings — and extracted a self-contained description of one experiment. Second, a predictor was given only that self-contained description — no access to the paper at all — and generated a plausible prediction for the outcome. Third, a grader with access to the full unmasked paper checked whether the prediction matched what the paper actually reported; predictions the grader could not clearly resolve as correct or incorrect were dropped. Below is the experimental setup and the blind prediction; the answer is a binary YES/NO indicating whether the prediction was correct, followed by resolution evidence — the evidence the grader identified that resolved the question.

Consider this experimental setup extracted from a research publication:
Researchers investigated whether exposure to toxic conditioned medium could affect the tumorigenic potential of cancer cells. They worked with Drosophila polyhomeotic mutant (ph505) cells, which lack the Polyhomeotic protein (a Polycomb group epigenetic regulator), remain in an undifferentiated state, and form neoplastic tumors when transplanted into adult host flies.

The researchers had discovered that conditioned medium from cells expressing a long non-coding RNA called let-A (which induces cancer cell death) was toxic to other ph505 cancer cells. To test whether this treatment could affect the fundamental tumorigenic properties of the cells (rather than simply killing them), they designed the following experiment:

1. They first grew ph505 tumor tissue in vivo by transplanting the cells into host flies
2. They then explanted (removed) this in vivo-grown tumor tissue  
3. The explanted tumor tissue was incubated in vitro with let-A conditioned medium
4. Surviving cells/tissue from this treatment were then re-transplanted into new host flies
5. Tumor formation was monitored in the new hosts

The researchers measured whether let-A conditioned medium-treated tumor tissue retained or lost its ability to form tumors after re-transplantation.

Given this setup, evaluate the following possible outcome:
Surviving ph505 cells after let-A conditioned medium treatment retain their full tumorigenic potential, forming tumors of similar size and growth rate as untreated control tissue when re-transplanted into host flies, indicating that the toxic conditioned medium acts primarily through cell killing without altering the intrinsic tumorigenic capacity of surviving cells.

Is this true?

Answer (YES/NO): NO